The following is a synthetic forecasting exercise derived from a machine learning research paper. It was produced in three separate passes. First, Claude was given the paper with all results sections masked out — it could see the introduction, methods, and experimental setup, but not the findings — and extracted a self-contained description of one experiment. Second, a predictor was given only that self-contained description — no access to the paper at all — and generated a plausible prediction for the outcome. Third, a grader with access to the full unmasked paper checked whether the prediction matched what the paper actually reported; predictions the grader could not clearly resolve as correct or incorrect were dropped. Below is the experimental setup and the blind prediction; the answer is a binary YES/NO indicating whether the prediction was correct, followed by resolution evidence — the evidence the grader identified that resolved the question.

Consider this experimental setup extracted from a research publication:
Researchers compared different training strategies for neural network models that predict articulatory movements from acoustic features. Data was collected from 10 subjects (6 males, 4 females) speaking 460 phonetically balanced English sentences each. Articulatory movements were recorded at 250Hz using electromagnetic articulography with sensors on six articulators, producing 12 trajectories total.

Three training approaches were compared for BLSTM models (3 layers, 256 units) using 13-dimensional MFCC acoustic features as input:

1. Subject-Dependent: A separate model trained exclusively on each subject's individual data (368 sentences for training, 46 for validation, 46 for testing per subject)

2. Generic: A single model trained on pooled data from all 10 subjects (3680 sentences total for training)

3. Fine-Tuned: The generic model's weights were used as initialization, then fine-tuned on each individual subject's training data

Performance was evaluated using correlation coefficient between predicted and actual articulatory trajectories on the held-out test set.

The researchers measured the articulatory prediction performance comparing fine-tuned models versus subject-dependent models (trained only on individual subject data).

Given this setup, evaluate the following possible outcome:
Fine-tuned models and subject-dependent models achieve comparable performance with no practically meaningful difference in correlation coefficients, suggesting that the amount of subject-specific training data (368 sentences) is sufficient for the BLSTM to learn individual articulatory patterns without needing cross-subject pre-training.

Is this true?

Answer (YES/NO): NO